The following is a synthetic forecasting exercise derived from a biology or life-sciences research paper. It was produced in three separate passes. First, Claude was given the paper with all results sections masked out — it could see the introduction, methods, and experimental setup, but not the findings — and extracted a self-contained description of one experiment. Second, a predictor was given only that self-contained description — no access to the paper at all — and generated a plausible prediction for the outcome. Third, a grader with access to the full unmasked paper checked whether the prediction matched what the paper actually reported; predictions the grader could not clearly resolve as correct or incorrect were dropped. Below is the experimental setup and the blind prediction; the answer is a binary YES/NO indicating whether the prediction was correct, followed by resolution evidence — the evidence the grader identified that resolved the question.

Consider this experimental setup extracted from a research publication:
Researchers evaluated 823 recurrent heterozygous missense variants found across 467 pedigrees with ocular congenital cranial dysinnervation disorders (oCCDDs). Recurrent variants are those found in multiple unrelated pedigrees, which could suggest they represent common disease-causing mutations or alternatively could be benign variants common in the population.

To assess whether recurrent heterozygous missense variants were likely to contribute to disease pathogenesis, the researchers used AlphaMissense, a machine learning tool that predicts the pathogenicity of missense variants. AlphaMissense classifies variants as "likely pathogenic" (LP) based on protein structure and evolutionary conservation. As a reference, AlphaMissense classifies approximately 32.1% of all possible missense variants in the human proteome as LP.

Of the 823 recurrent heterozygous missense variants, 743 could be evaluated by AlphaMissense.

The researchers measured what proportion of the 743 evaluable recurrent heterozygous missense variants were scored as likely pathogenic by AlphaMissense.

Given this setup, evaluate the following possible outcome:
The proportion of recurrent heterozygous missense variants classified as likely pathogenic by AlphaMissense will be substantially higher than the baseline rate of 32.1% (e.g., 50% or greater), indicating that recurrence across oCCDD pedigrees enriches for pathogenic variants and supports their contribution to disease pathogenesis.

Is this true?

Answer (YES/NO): NO